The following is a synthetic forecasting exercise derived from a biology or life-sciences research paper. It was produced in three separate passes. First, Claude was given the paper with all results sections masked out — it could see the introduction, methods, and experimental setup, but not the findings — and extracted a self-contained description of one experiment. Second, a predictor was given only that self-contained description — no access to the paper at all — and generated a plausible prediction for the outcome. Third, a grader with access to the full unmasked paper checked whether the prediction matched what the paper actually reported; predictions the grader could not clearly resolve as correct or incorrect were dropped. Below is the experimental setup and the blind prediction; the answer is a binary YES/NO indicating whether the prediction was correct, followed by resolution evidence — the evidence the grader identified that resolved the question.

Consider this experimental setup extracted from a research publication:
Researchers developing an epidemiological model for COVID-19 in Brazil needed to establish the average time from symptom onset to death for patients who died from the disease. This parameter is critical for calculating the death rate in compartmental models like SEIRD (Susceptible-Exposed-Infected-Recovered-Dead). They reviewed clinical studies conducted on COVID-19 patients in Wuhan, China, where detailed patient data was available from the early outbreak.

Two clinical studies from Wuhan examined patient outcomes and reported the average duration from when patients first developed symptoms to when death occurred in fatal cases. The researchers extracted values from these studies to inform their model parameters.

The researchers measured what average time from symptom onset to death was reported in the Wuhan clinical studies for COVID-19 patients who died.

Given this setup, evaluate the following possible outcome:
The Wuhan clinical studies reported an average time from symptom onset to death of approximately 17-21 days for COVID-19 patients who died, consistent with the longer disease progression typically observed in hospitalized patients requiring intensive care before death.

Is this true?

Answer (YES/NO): YES